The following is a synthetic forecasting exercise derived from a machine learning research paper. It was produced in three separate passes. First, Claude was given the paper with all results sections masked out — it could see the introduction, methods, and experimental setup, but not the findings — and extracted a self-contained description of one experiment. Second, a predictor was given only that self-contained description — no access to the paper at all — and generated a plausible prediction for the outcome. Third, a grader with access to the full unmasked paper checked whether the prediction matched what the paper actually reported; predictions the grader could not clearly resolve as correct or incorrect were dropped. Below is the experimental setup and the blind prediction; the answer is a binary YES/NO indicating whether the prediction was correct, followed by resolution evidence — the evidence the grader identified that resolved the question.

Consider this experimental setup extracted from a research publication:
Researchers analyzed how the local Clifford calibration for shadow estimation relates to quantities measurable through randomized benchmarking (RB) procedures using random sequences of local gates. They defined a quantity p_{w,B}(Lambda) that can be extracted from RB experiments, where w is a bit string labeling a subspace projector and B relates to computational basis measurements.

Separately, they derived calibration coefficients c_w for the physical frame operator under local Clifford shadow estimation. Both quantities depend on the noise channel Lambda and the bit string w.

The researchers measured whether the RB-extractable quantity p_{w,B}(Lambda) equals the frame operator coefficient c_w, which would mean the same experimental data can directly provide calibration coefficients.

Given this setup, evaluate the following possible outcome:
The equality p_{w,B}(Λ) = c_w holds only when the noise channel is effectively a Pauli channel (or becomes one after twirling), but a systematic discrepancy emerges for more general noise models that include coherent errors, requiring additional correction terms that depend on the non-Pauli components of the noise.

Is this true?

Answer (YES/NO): NO